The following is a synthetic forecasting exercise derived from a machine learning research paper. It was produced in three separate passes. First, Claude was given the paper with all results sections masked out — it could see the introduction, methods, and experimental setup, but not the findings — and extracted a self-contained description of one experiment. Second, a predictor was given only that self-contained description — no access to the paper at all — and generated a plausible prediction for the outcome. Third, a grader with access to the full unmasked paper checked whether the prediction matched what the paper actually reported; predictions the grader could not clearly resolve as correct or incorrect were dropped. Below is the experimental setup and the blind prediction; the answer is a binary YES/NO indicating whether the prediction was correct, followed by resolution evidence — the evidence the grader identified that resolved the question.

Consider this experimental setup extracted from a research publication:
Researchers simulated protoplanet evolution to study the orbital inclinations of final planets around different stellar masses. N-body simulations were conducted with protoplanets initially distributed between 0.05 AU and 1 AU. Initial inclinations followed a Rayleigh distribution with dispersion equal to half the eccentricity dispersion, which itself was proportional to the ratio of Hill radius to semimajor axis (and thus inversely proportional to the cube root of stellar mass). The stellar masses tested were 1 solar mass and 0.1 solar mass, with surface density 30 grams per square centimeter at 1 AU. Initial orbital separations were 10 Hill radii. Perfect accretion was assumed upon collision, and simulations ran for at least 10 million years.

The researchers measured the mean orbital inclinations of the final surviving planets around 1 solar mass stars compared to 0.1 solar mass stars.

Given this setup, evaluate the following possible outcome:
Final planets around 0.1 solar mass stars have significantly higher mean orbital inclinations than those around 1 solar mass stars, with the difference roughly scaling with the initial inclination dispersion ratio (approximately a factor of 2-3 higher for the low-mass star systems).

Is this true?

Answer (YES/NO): YES